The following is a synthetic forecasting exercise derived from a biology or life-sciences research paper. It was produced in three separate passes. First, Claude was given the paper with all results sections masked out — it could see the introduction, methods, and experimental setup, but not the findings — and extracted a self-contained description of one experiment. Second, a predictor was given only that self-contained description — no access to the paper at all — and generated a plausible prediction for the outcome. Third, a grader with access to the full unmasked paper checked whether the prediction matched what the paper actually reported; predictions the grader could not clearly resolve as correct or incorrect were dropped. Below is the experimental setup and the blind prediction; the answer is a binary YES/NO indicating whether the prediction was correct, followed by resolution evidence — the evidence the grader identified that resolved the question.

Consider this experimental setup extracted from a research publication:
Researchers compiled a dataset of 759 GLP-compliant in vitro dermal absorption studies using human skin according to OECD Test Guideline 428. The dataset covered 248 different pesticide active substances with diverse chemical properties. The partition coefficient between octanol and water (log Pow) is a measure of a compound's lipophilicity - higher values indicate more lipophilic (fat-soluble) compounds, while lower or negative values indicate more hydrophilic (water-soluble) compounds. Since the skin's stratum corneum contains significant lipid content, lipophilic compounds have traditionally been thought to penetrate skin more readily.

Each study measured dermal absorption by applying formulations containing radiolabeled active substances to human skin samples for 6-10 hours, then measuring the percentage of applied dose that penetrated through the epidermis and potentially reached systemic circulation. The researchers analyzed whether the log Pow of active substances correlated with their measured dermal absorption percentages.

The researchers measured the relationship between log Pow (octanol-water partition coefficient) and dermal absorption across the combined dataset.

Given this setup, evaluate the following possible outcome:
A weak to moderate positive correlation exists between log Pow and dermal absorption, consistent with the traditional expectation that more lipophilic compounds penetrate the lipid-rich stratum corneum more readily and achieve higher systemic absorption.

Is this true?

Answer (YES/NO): NO